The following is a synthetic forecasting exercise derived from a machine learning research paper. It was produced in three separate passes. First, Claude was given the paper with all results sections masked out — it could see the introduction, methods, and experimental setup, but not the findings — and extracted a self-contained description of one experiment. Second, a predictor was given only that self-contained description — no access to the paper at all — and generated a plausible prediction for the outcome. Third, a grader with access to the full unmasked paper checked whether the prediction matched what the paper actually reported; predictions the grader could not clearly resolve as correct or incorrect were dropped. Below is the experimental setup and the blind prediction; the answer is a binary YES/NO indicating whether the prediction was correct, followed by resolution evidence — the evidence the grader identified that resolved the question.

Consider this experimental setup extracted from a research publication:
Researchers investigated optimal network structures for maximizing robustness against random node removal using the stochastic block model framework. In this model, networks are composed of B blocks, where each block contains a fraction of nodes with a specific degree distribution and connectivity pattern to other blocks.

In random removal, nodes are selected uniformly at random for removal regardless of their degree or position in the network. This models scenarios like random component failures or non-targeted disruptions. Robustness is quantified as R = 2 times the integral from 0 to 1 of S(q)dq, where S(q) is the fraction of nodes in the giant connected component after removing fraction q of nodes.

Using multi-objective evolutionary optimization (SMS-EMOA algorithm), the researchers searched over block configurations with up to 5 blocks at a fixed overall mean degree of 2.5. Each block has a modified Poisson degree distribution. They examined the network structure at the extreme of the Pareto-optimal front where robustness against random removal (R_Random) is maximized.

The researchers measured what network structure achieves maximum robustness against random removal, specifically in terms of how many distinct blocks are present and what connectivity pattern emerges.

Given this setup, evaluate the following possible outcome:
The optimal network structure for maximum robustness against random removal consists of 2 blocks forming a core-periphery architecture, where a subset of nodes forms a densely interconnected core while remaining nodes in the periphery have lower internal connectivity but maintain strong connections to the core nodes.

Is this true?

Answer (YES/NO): YES